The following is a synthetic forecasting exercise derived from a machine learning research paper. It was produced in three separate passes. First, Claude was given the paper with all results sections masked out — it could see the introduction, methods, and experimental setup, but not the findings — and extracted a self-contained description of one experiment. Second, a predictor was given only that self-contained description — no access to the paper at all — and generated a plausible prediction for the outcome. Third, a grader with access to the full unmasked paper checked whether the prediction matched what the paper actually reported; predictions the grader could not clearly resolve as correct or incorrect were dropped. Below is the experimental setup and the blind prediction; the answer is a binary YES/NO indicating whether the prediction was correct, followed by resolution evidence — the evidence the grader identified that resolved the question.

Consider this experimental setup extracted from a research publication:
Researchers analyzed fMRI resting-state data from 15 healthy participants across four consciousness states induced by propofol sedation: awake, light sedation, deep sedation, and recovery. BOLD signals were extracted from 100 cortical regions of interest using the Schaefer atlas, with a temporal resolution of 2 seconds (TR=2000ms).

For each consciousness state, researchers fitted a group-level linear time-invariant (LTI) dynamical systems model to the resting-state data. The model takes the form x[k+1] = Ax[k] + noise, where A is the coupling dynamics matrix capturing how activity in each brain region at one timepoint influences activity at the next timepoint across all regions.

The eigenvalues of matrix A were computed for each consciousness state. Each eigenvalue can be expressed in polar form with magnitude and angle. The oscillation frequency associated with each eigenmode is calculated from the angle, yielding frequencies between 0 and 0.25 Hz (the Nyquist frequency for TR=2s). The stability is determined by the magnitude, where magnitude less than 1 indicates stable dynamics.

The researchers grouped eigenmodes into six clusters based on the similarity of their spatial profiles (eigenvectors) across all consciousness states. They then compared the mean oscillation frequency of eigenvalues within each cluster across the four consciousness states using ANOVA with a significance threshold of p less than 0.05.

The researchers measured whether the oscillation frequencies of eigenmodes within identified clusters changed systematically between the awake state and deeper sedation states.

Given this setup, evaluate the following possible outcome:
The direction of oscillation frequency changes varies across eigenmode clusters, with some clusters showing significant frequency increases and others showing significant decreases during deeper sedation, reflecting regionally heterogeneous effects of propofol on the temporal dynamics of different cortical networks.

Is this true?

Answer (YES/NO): YES